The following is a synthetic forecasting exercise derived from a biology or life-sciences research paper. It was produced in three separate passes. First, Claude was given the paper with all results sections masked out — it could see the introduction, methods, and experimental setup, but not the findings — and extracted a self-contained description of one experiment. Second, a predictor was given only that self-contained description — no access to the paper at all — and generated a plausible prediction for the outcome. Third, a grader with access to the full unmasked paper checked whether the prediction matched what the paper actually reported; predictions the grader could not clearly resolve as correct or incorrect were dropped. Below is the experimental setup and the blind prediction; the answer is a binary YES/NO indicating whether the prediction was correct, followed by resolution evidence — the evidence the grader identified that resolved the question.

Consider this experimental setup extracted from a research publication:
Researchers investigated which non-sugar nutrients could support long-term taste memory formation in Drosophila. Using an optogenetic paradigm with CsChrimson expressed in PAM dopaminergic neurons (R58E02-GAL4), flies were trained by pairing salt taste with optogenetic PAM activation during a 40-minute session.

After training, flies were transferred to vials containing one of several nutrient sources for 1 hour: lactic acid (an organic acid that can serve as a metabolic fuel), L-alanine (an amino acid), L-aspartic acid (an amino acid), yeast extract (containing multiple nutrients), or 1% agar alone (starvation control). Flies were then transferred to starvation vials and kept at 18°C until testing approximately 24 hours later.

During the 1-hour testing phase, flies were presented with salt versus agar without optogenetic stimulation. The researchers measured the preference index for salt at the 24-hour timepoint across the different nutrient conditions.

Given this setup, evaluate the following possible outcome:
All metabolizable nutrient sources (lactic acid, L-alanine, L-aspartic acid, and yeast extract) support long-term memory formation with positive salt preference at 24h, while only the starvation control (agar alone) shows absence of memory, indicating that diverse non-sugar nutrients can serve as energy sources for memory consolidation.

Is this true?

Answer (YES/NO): NO